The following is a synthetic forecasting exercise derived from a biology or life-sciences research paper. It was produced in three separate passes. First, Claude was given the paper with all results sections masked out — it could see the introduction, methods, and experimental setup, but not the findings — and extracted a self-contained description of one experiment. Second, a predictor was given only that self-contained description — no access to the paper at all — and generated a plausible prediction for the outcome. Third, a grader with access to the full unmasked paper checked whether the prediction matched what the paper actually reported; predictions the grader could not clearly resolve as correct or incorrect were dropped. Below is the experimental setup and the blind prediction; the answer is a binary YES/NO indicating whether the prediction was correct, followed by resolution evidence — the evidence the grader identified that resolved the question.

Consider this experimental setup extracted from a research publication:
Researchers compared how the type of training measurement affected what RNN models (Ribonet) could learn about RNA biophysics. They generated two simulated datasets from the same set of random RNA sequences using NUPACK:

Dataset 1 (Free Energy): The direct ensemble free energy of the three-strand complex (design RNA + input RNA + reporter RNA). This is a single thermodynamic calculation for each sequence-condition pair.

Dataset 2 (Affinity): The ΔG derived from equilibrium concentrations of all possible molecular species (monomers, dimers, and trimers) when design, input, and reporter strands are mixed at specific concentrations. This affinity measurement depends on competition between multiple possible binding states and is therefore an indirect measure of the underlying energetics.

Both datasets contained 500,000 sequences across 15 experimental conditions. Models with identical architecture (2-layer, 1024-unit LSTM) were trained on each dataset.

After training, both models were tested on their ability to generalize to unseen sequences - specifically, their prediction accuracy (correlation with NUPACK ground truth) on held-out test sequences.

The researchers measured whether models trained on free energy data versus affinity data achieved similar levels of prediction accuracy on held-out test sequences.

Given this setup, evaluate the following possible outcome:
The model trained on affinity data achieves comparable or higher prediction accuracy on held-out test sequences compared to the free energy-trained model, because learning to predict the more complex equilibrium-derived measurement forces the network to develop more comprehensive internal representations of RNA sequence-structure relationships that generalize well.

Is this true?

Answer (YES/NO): NO